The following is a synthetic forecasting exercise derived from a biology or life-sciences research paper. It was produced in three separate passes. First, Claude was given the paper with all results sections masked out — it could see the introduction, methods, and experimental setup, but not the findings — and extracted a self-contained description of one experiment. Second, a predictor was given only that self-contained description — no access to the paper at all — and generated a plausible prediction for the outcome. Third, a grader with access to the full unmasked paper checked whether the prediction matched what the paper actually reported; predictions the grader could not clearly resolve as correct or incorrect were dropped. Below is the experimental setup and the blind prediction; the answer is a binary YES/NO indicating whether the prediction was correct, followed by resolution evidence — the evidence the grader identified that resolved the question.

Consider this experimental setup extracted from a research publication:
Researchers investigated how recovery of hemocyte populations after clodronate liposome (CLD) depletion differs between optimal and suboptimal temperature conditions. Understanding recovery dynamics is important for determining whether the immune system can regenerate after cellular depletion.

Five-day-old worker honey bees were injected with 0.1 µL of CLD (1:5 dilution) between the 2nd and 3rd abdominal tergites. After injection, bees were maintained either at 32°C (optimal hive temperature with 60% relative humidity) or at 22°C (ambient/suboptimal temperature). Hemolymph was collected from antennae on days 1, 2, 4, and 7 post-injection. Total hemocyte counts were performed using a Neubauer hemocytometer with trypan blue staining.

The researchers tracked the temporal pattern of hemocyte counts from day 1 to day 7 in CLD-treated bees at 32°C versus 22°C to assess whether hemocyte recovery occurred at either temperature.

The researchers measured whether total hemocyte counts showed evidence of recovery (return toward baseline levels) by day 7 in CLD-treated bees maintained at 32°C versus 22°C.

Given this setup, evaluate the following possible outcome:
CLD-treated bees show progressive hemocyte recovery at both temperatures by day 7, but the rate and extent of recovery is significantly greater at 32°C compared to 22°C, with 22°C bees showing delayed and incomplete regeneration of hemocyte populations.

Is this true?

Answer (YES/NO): NO